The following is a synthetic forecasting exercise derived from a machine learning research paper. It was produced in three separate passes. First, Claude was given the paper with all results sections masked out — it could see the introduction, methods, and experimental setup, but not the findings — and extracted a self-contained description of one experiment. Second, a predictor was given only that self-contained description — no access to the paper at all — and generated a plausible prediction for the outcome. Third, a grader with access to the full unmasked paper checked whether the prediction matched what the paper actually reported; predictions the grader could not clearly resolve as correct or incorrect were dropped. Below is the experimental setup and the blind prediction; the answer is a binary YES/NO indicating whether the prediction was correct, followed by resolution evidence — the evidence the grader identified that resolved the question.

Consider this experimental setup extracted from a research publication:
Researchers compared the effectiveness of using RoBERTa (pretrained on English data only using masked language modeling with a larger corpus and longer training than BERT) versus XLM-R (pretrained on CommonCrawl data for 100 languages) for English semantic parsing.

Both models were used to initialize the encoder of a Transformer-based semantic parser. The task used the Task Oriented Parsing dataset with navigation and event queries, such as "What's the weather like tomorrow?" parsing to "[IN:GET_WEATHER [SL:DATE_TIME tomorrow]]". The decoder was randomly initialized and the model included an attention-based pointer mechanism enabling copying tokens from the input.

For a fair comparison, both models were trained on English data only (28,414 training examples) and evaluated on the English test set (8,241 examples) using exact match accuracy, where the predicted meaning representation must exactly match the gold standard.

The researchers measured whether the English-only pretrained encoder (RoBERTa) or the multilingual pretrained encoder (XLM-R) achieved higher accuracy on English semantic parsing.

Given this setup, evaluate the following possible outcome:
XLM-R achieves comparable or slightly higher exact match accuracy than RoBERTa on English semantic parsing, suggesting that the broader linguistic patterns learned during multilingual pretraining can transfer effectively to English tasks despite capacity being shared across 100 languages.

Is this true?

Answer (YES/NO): NO